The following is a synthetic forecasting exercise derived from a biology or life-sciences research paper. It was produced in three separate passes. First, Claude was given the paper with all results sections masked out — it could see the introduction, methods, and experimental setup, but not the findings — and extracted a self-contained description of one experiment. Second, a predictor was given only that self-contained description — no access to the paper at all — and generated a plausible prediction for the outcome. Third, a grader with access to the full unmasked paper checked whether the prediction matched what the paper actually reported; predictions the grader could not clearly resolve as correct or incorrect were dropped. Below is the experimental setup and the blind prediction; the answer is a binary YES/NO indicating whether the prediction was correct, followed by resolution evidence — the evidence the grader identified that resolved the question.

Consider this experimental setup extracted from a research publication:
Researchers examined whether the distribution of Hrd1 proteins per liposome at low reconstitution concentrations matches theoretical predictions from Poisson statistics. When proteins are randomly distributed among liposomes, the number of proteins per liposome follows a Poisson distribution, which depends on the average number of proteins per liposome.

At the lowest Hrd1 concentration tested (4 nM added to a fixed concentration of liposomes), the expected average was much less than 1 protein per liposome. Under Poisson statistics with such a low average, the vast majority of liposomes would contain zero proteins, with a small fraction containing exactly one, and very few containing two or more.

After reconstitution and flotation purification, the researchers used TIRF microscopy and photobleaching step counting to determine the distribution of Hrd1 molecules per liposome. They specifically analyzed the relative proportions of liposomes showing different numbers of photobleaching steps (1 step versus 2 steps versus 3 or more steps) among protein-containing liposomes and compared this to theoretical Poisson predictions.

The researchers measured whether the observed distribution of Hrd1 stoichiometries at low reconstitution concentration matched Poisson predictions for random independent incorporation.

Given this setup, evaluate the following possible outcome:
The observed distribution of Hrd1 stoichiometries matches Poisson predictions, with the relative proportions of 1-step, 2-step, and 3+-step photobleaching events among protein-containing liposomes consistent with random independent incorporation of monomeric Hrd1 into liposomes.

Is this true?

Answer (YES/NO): NO